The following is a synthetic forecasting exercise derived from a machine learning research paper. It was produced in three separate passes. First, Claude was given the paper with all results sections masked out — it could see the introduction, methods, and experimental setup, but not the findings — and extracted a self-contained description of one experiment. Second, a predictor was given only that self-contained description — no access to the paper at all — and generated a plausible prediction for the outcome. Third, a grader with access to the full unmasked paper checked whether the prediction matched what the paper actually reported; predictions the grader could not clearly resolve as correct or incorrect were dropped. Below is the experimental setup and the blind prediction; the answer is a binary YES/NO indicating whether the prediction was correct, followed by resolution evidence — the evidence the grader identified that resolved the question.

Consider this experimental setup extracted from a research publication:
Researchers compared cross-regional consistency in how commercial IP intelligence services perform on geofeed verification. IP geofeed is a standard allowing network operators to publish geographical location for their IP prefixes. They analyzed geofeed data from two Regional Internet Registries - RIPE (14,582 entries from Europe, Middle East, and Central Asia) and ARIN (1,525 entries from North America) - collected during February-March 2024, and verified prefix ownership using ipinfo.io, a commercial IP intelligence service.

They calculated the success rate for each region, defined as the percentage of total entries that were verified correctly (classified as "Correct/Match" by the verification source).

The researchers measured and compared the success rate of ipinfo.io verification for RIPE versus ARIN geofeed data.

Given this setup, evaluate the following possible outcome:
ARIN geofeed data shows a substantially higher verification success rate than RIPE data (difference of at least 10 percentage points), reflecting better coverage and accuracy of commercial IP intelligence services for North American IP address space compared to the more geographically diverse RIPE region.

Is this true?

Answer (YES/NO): YES